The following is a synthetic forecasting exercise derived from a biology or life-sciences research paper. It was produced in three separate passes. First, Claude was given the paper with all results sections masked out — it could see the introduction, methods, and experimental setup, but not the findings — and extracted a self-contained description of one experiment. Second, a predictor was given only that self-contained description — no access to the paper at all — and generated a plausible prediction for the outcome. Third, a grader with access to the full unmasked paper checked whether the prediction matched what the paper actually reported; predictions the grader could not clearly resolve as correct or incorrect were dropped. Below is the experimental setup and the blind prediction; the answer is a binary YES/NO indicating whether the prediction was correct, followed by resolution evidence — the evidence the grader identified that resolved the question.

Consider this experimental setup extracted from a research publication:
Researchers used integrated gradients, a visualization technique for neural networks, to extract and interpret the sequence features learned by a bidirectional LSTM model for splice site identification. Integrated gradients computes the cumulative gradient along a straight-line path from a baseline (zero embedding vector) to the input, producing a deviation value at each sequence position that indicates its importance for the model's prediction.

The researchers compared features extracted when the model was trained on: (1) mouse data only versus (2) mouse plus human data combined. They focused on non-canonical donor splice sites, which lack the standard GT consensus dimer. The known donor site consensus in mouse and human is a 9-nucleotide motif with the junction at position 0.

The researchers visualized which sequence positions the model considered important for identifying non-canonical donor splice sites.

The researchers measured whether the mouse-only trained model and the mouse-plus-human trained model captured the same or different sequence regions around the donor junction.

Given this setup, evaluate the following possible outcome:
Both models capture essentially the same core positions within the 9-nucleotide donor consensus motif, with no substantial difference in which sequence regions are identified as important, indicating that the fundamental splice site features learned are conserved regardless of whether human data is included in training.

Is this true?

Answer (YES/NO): NO